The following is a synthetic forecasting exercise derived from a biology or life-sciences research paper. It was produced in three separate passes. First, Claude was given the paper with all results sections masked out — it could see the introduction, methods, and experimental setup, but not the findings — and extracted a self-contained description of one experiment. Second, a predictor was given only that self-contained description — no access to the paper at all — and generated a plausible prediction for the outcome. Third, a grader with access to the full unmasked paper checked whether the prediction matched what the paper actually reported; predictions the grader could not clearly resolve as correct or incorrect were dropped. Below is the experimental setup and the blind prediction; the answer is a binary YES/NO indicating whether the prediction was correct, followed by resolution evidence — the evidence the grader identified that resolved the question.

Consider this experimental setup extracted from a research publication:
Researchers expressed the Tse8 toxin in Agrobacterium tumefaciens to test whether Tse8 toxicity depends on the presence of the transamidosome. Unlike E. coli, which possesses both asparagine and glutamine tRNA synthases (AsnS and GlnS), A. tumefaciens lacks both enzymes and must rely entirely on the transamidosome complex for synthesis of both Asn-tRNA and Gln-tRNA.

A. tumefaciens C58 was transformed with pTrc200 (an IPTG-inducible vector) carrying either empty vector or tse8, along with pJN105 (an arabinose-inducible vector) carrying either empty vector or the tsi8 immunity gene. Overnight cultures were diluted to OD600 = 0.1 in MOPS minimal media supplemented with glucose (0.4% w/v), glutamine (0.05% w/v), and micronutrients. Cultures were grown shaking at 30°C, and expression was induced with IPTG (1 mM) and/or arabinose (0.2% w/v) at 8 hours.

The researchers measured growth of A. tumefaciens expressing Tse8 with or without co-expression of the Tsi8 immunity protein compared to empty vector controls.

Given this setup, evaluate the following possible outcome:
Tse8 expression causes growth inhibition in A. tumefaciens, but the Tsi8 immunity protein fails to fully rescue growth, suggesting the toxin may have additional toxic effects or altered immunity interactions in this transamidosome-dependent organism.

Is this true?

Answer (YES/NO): NO